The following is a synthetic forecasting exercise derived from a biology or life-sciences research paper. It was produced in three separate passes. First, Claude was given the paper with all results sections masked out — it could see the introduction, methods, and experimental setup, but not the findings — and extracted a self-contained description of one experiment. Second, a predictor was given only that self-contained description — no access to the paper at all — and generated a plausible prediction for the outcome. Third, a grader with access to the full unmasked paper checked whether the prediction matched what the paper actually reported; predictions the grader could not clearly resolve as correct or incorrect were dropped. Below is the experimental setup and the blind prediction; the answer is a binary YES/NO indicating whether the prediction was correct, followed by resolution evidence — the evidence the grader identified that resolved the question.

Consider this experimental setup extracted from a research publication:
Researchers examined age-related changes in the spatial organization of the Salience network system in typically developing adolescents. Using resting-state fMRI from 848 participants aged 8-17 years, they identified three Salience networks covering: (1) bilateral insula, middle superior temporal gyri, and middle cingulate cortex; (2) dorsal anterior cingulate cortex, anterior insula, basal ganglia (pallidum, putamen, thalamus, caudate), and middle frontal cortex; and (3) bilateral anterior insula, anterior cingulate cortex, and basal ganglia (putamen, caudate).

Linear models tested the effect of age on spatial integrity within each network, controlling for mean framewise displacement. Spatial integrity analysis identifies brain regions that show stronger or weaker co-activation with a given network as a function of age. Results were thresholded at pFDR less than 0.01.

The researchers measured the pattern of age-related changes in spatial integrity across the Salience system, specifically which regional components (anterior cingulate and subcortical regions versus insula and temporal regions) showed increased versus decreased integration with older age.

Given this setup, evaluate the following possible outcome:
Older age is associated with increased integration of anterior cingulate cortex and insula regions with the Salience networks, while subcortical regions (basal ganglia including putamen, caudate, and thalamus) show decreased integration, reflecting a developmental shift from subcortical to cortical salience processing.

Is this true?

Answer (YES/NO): NO